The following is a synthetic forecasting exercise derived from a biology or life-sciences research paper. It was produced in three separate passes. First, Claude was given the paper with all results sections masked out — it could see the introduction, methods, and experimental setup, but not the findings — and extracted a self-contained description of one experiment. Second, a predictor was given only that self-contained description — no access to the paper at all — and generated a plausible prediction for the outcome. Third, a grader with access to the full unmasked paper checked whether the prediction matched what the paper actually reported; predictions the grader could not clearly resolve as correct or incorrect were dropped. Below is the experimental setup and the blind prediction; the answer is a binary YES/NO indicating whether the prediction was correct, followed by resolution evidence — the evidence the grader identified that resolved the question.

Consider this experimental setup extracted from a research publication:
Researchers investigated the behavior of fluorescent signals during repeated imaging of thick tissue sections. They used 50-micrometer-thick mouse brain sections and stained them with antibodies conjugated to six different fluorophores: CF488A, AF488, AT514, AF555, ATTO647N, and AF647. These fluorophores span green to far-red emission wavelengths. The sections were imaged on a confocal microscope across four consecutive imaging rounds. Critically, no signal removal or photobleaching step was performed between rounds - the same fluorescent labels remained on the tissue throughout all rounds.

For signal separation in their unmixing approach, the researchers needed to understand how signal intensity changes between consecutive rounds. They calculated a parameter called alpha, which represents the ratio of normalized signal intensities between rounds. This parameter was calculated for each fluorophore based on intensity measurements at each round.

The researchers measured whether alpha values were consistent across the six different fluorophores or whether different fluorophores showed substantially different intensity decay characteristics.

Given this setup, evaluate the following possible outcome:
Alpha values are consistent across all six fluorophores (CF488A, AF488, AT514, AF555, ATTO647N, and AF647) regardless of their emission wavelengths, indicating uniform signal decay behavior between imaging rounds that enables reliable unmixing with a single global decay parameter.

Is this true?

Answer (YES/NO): NO